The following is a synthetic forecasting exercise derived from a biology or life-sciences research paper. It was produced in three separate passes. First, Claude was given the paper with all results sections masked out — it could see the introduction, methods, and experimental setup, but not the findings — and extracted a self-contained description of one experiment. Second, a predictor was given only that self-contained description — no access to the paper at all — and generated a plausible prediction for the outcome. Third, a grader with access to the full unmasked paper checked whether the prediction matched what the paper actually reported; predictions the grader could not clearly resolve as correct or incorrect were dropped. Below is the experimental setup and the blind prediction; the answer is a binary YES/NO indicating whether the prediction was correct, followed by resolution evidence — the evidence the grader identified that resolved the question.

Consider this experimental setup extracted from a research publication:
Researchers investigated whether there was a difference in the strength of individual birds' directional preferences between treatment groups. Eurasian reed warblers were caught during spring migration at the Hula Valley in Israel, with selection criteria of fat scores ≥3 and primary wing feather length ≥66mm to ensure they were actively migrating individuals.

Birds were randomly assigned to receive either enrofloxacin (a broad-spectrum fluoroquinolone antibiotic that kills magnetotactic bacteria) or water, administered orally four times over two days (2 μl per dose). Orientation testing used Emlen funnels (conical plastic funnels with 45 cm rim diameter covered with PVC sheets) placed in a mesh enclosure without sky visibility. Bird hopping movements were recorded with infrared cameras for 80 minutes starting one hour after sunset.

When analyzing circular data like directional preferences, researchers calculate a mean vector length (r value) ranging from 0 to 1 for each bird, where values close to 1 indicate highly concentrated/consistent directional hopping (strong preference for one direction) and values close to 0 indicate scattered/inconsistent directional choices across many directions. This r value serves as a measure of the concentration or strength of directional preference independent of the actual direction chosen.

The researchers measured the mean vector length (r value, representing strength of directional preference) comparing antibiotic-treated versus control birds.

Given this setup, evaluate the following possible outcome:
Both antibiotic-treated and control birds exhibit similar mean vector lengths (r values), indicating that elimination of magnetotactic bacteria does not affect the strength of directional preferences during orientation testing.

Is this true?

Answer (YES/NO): NO